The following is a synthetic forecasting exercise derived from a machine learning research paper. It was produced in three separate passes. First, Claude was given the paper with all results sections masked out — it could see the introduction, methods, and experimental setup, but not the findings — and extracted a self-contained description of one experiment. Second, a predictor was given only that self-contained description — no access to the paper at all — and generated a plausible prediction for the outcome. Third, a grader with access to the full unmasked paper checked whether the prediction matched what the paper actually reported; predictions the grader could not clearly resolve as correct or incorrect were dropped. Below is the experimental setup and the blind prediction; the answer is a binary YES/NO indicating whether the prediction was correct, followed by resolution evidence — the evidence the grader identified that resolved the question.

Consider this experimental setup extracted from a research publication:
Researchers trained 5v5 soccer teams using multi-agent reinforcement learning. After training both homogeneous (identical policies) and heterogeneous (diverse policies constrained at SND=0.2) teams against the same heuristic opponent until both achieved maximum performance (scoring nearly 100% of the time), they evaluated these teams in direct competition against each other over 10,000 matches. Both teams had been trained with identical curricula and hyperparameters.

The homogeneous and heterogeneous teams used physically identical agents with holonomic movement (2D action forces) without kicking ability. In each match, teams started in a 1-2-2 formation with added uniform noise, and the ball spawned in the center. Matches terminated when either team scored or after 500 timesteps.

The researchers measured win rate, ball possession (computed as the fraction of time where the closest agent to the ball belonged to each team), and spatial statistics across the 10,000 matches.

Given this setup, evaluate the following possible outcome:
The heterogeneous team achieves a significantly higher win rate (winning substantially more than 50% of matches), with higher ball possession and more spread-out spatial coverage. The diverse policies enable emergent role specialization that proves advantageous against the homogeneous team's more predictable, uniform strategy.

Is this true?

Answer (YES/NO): NO